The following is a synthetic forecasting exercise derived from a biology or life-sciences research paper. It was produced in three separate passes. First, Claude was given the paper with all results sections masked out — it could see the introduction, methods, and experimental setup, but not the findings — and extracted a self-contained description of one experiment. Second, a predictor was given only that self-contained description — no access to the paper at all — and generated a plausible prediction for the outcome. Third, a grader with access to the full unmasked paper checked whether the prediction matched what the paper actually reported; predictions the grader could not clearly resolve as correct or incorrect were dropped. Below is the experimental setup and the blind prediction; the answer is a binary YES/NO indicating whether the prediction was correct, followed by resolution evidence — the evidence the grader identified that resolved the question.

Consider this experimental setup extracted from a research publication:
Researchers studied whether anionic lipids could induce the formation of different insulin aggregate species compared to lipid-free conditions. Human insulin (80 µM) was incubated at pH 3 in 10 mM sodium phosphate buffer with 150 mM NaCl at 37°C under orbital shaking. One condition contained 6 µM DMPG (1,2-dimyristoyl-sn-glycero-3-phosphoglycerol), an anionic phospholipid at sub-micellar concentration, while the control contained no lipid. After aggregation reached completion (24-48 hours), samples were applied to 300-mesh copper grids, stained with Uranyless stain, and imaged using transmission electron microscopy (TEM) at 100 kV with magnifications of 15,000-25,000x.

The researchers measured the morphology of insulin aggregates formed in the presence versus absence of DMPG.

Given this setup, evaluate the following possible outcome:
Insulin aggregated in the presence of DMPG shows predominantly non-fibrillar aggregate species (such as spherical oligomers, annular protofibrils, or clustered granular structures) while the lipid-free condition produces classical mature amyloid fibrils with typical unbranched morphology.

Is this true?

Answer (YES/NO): NO